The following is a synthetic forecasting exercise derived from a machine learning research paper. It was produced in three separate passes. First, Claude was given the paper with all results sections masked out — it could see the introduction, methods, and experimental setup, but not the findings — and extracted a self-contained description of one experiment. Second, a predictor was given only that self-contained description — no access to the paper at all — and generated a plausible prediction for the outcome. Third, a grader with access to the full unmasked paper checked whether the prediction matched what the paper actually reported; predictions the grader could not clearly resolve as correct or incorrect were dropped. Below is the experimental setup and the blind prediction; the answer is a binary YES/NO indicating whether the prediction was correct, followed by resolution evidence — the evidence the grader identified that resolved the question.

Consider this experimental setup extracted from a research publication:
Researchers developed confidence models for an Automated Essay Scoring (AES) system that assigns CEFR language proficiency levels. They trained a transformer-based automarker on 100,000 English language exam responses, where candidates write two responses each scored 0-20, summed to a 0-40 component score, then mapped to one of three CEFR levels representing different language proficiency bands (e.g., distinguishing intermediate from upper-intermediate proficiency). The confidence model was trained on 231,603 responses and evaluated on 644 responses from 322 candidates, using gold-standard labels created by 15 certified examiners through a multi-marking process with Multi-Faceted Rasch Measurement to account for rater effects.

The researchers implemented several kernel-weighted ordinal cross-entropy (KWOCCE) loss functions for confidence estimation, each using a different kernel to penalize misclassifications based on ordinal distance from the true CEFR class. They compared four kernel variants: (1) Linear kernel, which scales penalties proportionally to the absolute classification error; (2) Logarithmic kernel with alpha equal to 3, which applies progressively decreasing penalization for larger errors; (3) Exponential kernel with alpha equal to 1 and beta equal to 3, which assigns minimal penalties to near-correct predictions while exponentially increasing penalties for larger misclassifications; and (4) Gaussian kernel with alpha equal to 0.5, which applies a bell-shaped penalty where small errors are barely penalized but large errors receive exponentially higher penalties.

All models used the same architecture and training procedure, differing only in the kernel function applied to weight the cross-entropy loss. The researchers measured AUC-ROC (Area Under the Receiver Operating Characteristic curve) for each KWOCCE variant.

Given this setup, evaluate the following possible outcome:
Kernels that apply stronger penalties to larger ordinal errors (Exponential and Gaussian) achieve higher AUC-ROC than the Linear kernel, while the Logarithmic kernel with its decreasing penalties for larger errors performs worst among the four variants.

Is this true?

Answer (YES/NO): NO